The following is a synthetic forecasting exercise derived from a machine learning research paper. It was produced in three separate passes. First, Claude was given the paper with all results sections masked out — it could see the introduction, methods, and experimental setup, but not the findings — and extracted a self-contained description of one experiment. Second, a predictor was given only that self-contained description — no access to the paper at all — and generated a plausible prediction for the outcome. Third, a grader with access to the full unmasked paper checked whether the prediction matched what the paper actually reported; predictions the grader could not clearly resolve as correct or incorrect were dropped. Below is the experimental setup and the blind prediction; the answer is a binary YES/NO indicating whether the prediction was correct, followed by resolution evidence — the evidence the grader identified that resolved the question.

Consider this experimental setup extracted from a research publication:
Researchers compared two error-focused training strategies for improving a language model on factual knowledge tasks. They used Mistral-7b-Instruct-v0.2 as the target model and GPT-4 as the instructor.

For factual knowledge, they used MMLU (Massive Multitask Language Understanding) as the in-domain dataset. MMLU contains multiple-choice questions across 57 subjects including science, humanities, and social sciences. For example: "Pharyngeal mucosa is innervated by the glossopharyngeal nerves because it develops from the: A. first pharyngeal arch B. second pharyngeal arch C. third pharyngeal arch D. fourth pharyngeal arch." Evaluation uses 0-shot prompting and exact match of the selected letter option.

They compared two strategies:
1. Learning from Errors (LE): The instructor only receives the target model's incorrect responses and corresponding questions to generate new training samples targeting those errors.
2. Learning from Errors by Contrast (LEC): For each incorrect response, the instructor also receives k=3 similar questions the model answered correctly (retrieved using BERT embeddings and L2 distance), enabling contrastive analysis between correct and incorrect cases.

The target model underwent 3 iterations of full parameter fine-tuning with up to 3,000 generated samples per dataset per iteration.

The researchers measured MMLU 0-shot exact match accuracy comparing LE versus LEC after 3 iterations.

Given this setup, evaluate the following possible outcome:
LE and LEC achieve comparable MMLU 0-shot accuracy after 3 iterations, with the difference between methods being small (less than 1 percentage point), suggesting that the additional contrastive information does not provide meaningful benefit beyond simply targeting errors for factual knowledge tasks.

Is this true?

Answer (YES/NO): NO